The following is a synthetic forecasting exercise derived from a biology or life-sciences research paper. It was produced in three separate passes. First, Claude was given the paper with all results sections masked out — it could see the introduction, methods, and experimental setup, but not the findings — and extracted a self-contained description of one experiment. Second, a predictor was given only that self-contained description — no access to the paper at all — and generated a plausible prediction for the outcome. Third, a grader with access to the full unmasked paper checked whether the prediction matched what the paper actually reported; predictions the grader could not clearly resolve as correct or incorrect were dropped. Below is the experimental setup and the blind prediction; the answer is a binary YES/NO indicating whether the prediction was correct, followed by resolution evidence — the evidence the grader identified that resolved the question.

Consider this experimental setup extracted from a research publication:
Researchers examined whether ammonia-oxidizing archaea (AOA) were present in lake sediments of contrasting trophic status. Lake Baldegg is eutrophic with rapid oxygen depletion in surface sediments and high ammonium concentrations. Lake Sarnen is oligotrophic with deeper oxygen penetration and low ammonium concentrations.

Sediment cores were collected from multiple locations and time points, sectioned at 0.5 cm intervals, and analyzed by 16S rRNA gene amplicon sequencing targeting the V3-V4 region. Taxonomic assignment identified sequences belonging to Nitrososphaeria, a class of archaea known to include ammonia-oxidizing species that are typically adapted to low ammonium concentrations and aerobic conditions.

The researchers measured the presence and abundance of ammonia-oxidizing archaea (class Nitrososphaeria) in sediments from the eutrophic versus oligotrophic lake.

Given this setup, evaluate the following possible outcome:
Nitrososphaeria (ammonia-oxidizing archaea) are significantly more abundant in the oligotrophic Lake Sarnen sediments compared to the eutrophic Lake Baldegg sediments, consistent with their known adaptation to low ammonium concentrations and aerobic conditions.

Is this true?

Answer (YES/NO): YES